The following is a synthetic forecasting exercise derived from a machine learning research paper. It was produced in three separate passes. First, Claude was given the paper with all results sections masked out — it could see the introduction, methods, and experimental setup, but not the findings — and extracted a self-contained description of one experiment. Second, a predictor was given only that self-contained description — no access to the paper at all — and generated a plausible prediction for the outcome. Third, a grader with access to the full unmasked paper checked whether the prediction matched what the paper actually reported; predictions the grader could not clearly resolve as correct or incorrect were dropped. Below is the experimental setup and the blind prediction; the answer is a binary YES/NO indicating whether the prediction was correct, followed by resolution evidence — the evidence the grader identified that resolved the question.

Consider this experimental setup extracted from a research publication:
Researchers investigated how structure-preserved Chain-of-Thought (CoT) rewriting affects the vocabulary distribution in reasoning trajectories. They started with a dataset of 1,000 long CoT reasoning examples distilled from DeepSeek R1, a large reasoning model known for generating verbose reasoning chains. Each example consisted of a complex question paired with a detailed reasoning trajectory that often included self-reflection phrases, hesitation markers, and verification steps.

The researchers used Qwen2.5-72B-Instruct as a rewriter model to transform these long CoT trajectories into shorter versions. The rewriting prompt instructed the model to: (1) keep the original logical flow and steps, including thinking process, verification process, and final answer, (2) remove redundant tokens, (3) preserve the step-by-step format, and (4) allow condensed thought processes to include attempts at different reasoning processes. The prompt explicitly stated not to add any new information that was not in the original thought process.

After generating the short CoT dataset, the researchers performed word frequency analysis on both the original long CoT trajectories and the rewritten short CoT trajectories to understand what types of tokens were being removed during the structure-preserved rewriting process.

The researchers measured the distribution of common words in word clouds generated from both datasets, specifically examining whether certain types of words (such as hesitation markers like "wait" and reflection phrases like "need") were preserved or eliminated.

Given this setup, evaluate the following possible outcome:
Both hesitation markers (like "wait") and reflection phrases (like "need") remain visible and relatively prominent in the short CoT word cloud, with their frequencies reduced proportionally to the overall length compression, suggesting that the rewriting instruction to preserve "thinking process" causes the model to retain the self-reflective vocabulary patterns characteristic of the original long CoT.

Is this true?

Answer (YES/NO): NO